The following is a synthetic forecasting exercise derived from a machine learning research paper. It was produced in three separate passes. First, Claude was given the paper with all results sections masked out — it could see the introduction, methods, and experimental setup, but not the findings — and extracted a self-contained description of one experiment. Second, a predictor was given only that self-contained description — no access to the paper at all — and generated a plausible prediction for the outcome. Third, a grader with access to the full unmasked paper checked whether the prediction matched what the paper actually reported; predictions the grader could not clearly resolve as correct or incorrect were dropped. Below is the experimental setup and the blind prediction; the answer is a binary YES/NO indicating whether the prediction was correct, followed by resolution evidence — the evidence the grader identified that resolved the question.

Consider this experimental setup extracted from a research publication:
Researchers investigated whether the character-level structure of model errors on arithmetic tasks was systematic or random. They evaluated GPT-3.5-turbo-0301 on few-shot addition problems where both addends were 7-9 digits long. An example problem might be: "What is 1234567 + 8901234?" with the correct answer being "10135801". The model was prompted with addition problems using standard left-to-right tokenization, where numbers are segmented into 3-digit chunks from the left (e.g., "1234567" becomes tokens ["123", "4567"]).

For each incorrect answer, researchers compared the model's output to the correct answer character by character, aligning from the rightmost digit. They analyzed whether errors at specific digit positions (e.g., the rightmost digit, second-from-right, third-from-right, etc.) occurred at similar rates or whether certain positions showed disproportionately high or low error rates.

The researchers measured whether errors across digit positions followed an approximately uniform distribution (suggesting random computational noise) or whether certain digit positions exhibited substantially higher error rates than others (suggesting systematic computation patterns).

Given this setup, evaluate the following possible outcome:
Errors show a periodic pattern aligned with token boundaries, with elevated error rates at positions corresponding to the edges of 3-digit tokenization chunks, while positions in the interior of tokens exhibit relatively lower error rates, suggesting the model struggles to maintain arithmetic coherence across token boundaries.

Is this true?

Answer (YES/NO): NO